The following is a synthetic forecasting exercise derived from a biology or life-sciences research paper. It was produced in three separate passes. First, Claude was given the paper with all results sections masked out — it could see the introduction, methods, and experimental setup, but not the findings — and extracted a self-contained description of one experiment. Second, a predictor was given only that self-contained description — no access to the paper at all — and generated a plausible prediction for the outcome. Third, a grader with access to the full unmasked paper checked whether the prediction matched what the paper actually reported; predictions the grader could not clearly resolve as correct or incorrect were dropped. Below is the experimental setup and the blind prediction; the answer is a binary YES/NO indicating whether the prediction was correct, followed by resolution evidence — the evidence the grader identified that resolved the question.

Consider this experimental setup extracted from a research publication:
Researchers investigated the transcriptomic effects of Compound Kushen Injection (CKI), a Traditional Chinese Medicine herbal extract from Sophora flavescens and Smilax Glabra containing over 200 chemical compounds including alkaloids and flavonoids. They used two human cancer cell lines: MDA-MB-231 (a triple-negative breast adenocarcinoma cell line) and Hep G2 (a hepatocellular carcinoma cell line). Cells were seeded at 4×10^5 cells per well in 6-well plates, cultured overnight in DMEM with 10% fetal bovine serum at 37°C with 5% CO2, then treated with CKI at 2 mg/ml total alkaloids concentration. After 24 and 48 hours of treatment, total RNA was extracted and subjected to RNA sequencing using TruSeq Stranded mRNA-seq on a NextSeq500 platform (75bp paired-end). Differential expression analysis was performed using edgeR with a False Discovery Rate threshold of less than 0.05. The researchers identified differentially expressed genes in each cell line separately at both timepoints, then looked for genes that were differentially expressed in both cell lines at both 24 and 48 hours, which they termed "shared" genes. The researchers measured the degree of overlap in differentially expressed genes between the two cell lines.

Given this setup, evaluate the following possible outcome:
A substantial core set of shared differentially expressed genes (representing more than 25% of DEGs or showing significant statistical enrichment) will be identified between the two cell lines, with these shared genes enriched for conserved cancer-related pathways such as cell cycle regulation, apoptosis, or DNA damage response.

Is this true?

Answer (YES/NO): YES